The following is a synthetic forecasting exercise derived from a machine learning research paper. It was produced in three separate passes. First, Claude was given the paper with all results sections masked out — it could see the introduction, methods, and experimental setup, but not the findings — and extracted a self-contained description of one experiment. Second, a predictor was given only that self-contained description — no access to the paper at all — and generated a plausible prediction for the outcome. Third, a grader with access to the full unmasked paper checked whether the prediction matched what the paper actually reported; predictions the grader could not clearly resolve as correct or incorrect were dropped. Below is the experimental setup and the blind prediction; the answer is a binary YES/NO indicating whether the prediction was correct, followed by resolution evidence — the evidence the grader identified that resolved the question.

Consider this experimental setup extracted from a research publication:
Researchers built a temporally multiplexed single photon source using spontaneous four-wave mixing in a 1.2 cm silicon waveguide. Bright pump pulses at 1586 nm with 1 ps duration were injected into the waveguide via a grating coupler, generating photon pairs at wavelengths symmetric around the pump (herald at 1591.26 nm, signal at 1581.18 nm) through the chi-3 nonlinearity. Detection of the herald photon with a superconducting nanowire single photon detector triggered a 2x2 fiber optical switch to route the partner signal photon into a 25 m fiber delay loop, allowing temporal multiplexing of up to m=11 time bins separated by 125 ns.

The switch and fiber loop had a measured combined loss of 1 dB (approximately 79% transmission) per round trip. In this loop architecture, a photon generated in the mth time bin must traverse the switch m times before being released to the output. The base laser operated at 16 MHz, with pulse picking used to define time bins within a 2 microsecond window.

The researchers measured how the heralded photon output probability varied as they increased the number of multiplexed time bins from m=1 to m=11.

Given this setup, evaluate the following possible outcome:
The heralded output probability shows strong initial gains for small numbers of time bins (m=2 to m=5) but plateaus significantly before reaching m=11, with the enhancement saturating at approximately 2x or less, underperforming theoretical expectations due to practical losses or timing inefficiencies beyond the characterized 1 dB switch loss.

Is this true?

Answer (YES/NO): NO